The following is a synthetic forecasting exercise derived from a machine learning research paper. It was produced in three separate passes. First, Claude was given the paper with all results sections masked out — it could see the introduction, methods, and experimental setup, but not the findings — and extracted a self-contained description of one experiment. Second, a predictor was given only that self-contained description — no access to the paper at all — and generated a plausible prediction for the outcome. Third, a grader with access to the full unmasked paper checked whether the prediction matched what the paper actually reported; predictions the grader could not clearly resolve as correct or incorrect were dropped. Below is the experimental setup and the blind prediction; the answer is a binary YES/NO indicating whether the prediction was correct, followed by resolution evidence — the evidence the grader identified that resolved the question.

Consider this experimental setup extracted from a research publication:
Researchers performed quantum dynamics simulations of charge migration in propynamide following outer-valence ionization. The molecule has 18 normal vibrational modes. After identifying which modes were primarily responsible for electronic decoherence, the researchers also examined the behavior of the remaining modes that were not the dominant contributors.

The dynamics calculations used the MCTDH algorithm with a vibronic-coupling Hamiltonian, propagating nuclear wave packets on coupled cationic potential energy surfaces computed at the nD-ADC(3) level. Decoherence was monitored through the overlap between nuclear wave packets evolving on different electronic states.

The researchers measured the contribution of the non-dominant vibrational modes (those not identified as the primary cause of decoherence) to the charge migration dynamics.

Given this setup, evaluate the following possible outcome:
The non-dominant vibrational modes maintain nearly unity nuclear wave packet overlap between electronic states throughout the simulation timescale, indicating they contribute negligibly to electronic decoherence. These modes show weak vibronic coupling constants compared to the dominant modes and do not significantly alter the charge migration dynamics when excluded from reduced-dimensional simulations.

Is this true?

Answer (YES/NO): YES